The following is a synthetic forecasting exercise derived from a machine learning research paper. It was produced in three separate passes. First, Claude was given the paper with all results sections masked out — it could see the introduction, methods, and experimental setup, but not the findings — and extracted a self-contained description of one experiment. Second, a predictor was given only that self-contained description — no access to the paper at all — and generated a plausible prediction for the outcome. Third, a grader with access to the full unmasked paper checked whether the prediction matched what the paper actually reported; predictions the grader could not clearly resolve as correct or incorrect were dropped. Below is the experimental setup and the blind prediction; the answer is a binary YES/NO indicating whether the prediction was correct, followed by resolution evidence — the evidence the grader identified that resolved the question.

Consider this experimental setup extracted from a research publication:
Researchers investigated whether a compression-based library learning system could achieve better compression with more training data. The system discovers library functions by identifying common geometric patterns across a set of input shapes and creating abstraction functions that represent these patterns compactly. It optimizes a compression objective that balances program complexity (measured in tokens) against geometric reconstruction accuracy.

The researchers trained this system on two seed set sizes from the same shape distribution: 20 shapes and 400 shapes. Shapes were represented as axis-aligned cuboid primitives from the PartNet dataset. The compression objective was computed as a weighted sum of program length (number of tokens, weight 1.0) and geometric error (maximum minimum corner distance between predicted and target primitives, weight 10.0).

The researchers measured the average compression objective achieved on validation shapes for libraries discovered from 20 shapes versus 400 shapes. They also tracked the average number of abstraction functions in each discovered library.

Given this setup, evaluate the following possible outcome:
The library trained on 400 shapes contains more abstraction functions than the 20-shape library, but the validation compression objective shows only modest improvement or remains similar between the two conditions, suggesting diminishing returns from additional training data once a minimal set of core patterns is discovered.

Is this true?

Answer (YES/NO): YES